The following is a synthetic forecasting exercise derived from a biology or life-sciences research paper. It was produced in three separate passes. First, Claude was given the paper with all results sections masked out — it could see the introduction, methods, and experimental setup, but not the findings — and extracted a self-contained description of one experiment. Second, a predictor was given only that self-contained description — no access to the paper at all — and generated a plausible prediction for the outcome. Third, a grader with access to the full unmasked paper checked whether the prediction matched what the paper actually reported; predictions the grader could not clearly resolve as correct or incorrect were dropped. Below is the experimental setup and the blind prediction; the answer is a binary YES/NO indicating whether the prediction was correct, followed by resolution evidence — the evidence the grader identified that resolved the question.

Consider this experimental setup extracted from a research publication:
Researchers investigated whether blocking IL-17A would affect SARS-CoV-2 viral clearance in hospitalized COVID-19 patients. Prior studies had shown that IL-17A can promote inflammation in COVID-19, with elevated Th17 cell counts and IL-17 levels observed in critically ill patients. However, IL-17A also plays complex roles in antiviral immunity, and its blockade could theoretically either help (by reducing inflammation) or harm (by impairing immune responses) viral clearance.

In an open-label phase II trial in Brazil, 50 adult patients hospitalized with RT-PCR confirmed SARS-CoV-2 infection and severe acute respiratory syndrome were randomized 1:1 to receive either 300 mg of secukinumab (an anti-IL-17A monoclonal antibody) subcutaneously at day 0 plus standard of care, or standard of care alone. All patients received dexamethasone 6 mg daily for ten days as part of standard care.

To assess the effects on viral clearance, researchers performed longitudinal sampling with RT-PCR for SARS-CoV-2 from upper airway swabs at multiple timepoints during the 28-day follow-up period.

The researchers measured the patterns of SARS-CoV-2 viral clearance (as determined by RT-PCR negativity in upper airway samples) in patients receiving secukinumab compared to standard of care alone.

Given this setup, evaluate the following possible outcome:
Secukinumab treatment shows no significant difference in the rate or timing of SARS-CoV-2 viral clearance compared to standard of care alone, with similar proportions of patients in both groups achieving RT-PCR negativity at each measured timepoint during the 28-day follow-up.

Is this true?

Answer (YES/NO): NO